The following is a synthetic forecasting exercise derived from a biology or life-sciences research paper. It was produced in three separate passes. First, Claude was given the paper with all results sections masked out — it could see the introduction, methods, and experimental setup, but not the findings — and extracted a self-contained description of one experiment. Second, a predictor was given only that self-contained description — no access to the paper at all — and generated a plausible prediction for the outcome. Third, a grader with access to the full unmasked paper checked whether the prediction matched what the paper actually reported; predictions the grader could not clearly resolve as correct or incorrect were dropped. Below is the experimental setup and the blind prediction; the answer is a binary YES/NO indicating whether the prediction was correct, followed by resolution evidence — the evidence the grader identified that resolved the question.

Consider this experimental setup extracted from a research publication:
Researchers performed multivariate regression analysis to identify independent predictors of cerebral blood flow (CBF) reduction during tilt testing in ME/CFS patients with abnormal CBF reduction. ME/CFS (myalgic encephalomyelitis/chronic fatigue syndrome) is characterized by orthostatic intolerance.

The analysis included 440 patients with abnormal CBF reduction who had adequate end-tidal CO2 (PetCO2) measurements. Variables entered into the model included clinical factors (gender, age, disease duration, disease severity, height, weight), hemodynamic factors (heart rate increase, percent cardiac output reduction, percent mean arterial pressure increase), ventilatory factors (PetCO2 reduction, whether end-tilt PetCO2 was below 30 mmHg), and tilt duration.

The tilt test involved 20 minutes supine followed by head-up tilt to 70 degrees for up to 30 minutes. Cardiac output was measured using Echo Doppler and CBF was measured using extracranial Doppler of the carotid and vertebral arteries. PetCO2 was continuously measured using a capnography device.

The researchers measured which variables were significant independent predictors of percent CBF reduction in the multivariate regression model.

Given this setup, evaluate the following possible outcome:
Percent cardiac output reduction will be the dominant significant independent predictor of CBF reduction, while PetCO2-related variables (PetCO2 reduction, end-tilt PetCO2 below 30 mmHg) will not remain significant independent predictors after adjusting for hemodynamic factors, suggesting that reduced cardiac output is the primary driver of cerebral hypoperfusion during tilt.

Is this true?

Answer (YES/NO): YES